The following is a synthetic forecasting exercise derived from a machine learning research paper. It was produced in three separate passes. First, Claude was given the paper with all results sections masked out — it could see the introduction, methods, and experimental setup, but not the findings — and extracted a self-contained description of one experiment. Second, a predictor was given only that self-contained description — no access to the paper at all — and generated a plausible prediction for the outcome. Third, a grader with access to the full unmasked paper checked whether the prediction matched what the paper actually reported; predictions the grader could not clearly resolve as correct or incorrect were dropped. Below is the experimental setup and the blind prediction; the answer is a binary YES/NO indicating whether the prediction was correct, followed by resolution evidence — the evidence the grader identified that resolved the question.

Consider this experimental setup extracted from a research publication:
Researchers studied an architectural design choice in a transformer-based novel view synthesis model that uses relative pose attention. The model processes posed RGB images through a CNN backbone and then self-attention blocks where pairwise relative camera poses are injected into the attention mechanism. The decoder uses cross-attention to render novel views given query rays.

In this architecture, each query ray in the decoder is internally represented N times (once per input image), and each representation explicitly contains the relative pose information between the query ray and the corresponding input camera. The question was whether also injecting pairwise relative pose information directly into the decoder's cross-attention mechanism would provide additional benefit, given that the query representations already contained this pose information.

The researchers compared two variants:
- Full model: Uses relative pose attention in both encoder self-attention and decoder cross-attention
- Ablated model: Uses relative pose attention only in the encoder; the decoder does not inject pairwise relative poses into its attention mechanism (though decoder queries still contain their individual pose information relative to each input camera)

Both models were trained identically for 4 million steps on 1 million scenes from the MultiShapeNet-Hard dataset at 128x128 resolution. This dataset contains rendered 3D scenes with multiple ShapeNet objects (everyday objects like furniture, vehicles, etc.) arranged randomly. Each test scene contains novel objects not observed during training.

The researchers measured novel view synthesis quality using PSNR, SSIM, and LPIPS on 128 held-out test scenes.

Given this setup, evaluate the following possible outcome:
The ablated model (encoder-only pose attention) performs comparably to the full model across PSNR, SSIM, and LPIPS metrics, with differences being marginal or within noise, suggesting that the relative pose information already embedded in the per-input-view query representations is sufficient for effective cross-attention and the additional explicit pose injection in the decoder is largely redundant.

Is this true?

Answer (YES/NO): NO